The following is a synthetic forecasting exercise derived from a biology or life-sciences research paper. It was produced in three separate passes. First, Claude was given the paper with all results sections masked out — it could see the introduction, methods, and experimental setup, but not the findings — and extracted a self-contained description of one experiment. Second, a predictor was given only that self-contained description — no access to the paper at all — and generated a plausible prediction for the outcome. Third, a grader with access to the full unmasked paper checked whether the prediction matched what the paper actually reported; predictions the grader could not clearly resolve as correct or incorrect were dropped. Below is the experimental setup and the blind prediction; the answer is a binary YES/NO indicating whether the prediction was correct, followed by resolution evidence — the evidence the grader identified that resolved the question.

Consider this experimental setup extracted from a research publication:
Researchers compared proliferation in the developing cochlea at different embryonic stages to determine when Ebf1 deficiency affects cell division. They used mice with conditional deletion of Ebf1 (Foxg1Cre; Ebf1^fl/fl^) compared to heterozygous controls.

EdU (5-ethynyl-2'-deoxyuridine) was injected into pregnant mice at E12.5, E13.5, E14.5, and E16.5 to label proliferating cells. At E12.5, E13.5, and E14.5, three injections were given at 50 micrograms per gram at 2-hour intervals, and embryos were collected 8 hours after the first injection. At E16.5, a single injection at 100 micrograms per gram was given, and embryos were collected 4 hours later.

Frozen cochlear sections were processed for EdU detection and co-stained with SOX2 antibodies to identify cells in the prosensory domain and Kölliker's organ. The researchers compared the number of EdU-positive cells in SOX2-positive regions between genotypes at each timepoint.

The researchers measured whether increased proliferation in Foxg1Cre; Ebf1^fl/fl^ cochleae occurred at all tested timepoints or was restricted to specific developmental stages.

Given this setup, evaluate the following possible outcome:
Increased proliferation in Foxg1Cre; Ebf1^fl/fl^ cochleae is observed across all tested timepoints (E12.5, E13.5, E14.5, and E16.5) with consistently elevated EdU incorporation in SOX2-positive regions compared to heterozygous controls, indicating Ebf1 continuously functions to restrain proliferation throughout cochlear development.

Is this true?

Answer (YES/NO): NO